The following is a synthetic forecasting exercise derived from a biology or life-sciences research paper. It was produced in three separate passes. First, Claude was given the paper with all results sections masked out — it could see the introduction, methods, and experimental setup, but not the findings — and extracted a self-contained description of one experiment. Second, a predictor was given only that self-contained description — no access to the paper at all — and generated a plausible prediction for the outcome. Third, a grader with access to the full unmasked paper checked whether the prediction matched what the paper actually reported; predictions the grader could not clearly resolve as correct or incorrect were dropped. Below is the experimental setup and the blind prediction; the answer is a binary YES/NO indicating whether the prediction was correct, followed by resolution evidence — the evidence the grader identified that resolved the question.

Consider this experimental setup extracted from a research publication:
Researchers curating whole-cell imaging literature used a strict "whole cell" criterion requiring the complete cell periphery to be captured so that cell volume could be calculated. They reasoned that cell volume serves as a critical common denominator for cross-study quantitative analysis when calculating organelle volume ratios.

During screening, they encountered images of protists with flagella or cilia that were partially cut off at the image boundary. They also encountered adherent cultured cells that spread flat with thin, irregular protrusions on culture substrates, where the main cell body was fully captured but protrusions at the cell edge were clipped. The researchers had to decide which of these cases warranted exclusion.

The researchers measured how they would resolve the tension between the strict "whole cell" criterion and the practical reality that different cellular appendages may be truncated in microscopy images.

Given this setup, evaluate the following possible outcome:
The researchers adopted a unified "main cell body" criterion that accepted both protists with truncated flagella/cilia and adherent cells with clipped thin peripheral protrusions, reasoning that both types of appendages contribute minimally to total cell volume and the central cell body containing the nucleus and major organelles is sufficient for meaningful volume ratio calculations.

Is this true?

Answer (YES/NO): NO